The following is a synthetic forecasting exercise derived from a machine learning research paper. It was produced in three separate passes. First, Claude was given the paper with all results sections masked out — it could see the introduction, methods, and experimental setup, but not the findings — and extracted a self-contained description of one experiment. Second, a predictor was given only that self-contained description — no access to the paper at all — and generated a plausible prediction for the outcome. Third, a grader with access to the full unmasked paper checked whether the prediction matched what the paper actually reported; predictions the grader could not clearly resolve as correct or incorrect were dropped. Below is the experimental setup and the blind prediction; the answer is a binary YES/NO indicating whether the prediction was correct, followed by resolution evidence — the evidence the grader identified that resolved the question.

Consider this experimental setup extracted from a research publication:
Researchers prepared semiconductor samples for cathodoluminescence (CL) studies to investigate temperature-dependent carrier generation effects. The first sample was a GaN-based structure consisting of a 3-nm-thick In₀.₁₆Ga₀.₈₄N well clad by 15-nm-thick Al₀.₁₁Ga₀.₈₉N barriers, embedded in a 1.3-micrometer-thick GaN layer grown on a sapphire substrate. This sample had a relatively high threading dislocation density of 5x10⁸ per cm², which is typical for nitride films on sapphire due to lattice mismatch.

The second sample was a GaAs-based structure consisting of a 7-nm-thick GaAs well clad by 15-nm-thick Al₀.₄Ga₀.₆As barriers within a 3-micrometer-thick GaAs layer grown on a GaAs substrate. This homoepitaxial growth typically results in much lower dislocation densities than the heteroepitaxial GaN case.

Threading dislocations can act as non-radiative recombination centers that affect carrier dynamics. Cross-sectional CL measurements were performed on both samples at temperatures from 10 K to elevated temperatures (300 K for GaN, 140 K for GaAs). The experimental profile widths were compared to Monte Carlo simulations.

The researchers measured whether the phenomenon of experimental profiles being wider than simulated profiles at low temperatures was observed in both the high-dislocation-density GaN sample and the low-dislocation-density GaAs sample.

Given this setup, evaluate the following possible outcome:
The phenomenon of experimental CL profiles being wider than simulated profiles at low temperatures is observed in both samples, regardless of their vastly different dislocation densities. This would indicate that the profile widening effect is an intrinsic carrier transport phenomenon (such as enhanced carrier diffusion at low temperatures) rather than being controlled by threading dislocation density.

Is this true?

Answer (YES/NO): YES